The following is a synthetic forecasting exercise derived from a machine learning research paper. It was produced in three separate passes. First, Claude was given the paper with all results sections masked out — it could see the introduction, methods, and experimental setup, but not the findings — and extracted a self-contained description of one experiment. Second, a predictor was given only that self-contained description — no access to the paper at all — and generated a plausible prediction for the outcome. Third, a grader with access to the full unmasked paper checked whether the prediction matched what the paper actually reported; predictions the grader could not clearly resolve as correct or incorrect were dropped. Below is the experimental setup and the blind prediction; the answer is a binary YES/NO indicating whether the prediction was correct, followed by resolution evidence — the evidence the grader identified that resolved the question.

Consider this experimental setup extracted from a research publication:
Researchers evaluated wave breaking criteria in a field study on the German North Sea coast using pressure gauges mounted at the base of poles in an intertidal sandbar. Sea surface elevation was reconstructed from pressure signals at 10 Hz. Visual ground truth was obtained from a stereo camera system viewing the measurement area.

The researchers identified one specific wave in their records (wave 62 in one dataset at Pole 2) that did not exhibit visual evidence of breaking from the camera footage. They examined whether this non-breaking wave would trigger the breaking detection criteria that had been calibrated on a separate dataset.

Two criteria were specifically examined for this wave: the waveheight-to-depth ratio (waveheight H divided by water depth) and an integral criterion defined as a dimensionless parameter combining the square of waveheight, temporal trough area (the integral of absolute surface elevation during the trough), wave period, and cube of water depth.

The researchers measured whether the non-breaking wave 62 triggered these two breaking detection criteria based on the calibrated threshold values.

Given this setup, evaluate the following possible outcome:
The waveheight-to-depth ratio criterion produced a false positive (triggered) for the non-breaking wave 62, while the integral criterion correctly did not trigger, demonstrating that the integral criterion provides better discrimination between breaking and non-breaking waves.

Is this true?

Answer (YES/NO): NO